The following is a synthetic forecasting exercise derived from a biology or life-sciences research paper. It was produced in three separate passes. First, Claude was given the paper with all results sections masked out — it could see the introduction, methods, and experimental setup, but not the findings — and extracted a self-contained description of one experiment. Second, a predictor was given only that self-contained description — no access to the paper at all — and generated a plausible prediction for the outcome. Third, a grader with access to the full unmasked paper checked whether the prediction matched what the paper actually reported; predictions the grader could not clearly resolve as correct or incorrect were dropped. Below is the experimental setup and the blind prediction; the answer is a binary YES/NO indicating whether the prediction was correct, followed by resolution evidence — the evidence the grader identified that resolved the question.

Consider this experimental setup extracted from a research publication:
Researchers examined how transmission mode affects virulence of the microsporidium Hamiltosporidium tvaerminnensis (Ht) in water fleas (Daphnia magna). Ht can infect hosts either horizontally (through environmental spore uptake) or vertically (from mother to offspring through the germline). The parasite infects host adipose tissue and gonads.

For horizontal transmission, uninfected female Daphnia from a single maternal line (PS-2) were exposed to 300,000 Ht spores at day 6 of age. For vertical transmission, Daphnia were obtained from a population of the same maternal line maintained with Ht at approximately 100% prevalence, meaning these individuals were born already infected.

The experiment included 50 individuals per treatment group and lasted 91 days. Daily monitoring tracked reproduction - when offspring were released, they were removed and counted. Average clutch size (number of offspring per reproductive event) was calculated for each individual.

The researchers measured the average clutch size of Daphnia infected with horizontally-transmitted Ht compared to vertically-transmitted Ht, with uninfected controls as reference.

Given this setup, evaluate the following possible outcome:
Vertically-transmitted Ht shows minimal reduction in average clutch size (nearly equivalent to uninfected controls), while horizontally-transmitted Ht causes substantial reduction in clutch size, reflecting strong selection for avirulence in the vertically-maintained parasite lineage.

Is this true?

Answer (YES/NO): NO